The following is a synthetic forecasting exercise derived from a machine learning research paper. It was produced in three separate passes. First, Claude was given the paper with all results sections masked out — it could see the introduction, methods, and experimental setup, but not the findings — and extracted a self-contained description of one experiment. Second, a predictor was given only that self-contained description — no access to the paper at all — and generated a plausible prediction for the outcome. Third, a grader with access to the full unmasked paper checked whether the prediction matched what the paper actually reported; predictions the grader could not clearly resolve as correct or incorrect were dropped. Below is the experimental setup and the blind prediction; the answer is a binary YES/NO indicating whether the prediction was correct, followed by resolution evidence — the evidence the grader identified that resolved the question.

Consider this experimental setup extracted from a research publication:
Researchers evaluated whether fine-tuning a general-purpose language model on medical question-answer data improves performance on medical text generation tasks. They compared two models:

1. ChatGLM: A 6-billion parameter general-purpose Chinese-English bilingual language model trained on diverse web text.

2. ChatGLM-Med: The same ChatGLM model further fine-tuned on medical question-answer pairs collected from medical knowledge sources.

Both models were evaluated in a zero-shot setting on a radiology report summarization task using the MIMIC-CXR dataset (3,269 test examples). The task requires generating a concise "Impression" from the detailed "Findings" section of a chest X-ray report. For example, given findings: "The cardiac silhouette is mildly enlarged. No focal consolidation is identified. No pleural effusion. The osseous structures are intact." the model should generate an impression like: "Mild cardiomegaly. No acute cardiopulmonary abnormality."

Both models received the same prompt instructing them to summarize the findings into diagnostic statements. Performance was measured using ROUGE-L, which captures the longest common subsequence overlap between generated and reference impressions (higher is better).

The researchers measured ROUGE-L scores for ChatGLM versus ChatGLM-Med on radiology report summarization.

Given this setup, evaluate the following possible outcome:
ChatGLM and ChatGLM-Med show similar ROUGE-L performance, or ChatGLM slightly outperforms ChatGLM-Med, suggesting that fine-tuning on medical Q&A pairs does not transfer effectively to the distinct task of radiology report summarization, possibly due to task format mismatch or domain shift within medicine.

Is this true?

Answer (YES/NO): NO